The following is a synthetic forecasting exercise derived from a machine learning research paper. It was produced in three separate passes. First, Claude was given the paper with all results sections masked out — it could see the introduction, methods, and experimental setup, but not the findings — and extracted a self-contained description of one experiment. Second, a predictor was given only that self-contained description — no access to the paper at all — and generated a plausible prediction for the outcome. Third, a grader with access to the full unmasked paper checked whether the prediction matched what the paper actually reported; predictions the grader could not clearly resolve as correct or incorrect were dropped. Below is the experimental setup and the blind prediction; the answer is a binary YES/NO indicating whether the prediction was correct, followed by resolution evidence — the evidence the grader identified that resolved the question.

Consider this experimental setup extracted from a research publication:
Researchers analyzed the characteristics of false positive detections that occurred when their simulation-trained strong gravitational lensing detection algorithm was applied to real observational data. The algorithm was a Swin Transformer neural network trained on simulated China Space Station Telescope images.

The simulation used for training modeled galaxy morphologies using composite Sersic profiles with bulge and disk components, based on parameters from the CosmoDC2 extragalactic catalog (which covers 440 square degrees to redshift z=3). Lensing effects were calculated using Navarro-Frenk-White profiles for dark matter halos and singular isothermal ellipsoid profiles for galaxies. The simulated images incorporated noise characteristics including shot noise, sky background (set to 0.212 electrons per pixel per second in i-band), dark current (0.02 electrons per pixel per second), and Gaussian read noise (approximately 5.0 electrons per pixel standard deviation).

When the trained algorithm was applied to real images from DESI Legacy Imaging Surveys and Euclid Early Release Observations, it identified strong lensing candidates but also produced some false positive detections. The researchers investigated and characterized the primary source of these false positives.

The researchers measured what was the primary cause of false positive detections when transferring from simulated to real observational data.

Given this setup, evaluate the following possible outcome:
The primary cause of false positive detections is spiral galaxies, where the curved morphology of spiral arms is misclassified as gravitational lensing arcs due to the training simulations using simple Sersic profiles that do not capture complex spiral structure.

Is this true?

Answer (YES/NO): YES